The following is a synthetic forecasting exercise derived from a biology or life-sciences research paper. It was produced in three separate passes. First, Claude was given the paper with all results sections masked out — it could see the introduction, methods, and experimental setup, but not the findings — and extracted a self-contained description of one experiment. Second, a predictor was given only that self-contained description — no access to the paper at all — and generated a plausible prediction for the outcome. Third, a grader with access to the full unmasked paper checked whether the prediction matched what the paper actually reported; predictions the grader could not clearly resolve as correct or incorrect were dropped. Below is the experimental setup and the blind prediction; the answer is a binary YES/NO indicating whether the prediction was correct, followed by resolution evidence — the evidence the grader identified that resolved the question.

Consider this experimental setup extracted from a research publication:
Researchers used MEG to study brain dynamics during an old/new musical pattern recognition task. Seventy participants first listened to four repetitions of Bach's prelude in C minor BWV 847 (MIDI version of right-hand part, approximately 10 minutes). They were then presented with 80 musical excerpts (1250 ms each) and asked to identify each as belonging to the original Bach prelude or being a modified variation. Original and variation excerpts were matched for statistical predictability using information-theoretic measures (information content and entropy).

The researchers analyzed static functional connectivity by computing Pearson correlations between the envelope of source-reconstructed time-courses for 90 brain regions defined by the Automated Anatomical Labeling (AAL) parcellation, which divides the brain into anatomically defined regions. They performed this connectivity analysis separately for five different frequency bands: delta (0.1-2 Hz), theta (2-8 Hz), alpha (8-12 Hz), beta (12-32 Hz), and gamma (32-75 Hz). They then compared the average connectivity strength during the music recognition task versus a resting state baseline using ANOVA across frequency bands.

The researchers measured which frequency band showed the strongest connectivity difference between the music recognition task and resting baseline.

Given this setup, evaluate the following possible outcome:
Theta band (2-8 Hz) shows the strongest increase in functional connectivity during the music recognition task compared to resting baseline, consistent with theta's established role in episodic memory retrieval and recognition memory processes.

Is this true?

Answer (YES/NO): YES